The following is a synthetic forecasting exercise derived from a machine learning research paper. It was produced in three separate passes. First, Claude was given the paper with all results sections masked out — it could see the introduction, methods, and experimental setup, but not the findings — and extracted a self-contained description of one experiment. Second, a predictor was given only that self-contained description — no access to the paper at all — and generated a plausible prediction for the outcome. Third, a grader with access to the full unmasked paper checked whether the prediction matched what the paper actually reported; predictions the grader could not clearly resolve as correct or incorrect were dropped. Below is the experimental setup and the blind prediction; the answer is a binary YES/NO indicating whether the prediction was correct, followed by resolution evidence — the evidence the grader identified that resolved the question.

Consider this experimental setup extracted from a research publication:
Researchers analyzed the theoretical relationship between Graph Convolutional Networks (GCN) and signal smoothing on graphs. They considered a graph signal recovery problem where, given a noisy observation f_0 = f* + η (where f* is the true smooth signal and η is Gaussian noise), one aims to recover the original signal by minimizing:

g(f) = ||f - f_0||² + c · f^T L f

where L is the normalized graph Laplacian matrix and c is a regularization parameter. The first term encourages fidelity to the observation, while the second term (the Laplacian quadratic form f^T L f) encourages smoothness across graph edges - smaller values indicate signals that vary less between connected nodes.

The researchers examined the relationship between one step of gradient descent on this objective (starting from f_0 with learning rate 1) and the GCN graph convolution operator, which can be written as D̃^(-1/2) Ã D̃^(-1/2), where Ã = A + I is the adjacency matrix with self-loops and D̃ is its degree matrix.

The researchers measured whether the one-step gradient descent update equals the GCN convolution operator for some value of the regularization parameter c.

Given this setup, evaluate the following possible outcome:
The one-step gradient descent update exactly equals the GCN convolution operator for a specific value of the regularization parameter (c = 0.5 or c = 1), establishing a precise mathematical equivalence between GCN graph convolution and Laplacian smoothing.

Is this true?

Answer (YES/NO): YES